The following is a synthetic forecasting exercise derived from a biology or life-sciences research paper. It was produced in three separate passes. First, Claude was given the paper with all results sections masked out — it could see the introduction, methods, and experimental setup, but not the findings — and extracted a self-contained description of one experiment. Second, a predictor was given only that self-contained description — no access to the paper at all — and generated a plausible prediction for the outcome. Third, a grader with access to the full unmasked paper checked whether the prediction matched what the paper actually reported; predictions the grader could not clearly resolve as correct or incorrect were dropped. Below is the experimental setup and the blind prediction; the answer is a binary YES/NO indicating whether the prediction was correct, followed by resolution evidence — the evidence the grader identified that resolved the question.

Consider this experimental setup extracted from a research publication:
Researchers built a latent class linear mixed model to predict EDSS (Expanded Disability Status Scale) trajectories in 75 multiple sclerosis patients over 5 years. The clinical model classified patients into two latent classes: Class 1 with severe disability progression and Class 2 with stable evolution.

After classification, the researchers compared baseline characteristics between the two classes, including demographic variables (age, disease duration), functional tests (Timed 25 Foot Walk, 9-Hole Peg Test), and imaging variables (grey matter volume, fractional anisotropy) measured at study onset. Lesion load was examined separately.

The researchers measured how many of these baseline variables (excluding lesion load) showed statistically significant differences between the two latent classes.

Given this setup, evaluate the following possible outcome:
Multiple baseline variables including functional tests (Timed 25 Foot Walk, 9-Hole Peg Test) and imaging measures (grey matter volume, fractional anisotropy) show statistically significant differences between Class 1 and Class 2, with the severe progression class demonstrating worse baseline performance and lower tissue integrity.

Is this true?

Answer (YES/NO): NO